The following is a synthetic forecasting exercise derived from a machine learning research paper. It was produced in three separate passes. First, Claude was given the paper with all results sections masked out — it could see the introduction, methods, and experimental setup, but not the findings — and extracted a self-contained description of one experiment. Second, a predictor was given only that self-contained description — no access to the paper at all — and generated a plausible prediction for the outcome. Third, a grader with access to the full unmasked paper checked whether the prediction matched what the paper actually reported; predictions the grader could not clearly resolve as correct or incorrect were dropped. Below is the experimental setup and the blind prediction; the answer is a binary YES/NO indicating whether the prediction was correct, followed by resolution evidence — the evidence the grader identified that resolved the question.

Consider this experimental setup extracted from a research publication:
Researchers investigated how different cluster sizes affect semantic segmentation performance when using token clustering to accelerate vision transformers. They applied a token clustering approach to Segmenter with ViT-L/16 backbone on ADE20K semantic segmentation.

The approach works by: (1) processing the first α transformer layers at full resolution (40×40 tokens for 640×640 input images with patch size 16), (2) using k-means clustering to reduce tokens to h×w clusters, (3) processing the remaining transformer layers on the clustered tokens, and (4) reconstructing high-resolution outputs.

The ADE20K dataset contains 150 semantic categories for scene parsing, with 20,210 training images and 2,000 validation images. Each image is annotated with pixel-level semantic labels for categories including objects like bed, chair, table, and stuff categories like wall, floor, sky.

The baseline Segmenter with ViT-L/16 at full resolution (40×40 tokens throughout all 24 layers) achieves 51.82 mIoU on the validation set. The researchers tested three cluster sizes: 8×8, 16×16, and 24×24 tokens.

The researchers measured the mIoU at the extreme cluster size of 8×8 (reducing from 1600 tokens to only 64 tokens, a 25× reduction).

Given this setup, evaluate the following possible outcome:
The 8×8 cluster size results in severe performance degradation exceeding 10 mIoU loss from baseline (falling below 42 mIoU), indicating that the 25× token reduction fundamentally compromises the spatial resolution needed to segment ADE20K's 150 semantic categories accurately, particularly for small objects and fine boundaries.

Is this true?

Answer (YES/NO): YES